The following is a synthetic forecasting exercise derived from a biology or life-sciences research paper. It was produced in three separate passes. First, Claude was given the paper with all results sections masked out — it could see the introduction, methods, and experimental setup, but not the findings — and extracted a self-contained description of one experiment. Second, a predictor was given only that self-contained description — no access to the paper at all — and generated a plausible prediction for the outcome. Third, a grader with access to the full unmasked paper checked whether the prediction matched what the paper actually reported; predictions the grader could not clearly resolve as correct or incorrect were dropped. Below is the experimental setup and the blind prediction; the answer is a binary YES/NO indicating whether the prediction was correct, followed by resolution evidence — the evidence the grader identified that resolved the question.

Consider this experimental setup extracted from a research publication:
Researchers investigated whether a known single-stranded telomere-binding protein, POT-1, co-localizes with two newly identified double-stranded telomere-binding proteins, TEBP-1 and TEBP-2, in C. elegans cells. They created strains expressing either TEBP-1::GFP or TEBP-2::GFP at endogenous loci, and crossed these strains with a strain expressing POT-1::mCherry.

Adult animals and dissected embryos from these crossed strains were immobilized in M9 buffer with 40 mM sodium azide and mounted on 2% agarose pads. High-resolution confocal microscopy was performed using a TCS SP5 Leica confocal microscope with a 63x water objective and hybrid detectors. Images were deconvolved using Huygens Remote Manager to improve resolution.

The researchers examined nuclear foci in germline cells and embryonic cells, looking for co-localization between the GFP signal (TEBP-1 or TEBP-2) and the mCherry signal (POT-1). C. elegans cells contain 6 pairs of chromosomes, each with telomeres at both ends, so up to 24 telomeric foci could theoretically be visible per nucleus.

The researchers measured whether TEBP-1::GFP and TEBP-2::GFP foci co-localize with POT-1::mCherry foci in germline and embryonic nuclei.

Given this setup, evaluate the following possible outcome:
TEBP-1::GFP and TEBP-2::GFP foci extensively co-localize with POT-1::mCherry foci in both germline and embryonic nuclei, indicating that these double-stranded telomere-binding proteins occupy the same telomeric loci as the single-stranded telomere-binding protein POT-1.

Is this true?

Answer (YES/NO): YES